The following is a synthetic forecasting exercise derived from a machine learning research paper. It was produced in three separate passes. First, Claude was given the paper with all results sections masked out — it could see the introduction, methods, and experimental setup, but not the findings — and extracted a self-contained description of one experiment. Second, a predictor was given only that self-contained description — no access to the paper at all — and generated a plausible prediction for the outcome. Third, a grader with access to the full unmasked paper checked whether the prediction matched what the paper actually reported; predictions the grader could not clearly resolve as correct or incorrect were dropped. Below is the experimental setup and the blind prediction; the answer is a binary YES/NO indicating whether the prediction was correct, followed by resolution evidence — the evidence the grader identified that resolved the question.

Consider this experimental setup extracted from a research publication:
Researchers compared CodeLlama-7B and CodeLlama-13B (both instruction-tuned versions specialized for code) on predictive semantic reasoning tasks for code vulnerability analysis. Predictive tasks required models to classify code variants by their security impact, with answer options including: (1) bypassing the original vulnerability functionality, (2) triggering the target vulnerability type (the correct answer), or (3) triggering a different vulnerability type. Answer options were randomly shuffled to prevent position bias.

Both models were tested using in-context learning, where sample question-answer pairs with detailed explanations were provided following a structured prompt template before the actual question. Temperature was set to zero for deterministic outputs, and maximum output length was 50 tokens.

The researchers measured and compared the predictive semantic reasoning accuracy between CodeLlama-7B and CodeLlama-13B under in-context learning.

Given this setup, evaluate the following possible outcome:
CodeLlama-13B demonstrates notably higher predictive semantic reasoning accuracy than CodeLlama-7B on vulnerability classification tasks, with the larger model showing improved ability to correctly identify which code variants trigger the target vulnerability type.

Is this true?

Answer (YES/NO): NO